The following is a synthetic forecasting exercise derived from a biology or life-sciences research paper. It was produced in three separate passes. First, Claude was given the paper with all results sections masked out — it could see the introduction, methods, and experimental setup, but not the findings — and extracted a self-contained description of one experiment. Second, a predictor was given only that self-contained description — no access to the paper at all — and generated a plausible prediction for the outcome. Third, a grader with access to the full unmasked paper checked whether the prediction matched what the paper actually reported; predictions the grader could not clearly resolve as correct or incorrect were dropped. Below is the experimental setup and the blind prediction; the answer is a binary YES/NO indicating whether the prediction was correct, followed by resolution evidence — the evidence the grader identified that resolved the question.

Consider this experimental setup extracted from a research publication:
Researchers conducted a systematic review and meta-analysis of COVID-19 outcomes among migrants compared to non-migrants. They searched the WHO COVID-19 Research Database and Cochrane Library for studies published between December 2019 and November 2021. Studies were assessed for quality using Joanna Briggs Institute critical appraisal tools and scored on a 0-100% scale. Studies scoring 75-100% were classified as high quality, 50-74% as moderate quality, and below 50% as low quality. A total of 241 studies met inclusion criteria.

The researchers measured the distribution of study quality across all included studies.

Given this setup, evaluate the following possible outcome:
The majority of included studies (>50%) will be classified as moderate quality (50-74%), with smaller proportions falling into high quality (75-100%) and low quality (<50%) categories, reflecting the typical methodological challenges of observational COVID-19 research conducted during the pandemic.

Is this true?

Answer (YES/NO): NO